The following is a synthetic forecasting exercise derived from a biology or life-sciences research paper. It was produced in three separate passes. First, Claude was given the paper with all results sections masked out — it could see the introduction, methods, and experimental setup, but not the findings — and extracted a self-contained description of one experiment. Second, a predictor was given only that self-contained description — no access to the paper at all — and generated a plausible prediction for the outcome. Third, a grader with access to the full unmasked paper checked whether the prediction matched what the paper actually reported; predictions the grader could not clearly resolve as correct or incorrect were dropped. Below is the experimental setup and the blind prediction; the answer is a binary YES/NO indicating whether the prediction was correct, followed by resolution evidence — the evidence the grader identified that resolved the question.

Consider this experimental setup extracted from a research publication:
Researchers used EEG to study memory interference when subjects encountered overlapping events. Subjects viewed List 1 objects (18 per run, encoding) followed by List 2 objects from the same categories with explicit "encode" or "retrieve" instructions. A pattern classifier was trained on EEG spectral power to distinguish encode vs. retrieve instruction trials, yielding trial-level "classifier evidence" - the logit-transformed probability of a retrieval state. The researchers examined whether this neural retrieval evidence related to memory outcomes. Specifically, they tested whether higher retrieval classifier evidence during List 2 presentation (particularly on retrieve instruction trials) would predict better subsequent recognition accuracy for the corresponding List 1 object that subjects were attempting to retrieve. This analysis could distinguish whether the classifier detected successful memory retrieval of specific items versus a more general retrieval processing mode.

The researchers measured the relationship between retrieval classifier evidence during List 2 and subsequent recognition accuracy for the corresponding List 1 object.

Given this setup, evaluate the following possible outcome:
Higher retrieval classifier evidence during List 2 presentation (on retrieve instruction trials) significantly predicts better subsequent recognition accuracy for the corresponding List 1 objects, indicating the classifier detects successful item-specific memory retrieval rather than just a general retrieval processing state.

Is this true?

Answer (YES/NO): NO